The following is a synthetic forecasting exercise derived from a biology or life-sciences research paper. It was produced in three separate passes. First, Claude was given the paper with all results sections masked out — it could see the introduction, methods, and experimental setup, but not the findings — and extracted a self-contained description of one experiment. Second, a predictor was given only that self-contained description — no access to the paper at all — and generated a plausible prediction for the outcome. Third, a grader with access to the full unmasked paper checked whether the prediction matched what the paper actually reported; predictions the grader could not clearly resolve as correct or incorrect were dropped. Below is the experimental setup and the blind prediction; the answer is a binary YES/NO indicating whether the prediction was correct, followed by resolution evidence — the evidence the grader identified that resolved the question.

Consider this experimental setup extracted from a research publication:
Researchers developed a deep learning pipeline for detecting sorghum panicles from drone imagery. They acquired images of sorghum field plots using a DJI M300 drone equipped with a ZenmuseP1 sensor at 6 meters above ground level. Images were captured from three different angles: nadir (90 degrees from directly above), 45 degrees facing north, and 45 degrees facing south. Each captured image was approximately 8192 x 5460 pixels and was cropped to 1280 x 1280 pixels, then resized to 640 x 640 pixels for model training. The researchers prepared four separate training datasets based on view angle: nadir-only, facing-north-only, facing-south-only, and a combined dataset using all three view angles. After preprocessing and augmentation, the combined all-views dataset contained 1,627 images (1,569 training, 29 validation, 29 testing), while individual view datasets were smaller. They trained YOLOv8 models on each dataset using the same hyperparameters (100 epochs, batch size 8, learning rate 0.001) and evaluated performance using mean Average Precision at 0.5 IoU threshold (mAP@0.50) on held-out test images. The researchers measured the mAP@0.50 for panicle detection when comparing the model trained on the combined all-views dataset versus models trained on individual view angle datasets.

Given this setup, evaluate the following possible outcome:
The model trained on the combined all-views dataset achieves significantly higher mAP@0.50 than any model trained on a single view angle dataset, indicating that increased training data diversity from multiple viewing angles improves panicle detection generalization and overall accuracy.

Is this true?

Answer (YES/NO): NO